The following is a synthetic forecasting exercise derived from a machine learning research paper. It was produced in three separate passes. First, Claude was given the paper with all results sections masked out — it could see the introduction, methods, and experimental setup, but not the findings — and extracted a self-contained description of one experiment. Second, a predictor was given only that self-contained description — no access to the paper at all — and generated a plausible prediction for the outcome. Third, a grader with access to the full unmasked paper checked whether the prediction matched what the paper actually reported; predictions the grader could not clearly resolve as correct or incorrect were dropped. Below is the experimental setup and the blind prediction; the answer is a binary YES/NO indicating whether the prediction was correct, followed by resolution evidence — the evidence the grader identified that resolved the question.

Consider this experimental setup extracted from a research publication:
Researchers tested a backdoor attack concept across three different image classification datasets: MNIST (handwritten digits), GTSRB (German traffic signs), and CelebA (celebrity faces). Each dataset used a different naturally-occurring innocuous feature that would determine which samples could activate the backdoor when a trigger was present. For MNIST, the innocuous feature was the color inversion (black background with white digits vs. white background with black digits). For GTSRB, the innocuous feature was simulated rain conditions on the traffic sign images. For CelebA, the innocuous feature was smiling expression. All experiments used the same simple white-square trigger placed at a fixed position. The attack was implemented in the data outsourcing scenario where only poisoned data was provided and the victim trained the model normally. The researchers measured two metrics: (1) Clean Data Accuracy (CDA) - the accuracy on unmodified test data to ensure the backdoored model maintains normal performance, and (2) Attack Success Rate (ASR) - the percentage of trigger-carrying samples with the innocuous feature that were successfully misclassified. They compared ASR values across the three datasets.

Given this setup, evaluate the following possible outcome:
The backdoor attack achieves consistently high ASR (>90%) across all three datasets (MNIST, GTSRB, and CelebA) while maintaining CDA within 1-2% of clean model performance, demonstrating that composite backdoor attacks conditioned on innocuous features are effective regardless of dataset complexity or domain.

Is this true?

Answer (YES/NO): NO